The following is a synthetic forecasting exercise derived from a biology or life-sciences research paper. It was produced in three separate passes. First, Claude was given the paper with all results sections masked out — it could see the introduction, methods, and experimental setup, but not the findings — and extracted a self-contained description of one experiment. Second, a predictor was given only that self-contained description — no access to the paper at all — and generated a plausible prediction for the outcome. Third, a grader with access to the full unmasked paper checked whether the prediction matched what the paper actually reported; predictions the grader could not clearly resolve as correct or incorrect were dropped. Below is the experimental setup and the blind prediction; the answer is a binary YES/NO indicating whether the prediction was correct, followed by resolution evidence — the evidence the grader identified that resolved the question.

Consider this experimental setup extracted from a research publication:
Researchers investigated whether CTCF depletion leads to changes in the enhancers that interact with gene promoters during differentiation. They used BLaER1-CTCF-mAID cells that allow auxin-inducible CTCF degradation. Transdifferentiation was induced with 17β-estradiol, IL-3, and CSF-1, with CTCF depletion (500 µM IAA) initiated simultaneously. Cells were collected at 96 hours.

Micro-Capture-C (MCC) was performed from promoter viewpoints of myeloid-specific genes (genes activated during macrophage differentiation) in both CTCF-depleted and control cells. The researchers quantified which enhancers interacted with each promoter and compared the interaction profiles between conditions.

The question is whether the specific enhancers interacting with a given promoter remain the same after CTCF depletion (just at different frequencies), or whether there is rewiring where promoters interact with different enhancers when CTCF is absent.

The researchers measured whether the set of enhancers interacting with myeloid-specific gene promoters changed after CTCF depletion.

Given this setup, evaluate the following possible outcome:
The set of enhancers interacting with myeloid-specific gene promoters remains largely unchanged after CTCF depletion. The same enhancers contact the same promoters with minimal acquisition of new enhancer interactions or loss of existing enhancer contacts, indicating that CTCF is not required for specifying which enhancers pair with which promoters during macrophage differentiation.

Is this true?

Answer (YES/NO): YES